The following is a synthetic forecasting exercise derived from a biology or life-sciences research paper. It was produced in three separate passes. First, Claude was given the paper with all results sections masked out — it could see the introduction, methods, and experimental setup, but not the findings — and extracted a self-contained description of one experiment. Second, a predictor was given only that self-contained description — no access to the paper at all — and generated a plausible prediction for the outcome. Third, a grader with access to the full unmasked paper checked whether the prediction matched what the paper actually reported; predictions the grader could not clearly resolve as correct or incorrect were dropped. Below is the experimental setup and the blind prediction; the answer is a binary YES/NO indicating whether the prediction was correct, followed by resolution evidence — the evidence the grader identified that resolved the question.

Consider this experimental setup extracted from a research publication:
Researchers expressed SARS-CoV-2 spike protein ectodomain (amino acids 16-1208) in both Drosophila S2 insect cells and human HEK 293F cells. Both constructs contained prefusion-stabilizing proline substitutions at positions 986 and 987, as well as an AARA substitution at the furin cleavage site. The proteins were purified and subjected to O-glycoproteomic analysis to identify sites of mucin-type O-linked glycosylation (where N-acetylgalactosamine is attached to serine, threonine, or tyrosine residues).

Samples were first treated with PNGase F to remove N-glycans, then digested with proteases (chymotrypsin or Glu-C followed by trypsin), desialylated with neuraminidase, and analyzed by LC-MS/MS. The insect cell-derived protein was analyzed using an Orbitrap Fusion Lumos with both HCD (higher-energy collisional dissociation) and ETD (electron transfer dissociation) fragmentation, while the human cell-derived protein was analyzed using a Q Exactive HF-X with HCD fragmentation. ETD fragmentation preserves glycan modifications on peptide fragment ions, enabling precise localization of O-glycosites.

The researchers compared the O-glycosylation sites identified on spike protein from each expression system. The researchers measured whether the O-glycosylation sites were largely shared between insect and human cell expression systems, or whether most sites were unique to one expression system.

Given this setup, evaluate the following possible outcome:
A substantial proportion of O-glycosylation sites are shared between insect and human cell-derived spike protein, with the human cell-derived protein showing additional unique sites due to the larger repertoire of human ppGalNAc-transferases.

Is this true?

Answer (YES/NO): NO